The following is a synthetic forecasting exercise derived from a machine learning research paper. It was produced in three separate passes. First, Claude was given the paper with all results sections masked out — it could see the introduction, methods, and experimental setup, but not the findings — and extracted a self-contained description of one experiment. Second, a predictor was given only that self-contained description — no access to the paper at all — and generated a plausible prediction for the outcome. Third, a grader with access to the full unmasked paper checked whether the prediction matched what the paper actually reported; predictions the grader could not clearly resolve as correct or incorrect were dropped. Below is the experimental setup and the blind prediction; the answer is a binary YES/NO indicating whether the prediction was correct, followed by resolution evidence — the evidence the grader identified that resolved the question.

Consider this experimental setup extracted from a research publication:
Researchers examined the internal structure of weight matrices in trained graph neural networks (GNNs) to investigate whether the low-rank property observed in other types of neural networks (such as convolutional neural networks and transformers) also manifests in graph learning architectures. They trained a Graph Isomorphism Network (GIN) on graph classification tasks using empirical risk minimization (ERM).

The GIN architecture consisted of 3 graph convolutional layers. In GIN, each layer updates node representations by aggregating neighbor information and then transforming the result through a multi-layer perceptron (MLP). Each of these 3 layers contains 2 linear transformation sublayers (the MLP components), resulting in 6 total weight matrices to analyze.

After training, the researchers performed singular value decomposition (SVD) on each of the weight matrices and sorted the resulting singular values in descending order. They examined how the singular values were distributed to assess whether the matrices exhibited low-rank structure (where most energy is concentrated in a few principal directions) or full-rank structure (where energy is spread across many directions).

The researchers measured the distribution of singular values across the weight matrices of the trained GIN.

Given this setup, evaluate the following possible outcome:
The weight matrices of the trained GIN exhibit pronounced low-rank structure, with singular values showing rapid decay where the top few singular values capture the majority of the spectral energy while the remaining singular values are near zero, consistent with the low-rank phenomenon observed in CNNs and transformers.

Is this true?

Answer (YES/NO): YES